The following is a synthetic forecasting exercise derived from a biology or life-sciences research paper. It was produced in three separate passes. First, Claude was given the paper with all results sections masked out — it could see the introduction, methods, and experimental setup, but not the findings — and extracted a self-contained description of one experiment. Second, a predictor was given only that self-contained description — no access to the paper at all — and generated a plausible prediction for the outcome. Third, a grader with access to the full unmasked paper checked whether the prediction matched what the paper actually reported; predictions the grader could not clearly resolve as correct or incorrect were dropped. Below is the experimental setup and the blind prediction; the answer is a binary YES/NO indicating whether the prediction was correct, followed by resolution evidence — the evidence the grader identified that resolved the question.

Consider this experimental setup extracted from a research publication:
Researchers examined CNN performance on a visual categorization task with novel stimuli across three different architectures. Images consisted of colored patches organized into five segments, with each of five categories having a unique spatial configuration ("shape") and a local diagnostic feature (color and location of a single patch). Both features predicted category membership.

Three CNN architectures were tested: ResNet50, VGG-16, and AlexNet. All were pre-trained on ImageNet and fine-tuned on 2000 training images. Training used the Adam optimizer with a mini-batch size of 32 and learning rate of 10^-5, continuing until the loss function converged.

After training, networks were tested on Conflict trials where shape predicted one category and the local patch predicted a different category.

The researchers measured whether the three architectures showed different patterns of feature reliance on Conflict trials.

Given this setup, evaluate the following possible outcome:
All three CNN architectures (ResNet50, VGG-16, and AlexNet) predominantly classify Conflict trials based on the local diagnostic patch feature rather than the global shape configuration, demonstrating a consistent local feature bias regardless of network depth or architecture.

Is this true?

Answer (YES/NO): YES